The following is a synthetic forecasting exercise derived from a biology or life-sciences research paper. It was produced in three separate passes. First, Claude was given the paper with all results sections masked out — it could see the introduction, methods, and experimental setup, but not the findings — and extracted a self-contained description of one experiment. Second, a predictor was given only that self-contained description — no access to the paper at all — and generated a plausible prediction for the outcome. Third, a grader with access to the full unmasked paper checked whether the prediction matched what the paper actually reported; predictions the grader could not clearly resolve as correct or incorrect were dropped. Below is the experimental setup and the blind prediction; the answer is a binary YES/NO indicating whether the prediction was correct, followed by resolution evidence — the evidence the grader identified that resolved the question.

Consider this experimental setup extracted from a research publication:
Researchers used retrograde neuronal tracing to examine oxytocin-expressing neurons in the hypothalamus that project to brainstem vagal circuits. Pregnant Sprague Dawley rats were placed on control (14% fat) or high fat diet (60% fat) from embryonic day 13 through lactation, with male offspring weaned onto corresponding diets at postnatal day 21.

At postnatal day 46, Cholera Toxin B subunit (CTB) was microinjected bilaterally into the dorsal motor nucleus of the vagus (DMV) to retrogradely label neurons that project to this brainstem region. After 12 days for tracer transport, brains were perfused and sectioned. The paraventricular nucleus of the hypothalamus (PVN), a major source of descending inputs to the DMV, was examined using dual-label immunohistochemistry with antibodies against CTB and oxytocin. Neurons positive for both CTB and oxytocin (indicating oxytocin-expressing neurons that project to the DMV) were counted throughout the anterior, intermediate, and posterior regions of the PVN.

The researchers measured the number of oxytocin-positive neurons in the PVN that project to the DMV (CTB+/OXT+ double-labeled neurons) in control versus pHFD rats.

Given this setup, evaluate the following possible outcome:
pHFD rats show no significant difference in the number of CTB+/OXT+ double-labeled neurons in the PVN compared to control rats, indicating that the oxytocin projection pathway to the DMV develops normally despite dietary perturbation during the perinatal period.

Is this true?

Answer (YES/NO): NO